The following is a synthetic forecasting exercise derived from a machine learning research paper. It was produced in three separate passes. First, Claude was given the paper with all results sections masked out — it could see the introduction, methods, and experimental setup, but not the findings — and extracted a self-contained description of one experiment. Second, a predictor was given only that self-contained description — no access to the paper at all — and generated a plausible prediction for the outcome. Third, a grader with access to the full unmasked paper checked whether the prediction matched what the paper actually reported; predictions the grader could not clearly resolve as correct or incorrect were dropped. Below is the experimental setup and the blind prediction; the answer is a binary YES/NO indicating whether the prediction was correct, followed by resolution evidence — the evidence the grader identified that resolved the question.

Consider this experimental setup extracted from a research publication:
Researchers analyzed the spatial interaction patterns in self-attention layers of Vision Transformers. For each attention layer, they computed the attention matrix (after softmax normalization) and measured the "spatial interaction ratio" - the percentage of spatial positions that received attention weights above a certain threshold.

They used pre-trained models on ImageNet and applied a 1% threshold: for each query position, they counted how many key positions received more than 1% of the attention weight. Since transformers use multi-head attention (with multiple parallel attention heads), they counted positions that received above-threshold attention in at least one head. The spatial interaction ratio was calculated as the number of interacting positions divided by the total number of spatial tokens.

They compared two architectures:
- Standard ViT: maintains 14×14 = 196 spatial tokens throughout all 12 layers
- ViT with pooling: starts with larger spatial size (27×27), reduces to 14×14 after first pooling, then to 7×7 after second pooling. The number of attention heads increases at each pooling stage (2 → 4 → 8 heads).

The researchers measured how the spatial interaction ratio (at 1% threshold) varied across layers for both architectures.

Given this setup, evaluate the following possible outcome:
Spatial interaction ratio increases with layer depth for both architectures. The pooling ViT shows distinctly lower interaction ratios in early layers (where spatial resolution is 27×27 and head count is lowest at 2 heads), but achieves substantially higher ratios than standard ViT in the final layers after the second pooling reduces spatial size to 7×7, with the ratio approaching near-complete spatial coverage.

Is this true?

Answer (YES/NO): NO